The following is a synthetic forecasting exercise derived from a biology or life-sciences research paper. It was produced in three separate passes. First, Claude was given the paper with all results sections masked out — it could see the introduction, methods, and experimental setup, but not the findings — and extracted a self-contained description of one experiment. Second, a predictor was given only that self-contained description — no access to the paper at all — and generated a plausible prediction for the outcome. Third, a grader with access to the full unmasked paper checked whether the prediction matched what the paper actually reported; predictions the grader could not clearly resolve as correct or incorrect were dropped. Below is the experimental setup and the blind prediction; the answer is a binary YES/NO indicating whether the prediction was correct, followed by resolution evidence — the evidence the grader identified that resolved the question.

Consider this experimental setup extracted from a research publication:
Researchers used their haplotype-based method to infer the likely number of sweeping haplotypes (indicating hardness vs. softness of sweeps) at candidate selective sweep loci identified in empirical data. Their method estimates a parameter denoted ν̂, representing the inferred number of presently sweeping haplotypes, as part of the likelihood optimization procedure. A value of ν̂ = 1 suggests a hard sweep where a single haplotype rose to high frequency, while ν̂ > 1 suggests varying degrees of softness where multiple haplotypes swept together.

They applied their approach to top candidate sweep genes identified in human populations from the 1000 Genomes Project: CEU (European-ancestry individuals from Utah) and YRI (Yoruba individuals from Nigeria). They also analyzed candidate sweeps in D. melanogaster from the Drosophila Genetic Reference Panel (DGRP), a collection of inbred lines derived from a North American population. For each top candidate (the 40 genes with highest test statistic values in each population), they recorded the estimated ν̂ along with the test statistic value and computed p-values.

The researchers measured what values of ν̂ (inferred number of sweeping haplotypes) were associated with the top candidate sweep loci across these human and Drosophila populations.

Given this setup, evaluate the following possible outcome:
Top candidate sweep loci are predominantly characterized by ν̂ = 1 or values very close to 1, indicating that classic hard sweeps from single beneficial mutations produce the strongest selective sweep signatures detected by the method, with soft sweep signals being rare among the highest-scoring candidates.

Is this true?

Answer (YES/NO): YES